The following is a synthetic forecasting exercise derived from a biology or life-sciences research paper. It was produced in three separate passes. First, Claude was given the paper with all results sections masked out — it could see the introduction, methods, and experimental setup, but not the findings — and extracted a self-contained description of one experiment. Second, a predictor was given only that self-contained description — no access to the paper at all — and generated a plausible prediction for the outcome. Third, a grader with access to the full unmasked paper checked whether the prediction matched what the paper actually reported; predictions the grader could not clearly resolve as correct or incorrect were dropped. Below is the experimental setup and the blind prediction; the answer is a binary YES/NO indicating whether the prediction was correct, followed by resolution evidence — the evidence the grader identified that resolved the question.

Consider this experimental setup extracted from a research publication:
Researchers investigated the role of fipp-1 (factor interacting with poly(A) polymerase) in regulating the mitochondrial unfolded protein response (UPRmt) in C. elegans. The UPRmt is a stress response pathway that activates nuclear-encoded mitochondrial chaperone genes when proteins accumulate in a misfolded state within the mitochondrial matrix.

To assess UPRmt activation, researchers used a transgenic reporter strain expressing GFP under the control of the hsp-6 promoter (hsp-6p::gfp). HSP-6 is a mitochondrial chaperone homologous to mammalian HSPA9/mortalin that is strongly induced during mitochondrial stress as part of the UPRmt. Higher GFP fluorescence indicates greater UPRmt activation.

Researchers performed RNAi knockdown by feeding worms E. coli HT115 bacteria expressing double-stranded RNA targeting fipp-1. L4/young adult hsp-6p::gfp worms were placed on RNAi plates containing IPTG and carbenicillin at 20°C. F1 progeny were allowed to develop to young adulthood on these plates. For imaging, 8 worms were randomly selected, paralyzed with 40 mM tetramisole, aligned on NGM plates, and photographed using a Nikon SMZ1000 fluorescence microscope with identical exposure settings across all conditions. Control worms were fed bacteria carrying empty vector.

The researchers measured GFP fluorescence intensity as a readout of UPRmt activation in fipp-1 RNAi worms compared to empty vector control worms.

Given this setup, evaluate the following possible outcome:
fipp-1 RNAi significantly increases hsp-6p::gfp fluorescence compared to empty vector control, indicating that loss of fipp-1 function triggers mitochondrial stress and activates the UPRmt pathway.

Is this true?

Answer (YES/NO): NO